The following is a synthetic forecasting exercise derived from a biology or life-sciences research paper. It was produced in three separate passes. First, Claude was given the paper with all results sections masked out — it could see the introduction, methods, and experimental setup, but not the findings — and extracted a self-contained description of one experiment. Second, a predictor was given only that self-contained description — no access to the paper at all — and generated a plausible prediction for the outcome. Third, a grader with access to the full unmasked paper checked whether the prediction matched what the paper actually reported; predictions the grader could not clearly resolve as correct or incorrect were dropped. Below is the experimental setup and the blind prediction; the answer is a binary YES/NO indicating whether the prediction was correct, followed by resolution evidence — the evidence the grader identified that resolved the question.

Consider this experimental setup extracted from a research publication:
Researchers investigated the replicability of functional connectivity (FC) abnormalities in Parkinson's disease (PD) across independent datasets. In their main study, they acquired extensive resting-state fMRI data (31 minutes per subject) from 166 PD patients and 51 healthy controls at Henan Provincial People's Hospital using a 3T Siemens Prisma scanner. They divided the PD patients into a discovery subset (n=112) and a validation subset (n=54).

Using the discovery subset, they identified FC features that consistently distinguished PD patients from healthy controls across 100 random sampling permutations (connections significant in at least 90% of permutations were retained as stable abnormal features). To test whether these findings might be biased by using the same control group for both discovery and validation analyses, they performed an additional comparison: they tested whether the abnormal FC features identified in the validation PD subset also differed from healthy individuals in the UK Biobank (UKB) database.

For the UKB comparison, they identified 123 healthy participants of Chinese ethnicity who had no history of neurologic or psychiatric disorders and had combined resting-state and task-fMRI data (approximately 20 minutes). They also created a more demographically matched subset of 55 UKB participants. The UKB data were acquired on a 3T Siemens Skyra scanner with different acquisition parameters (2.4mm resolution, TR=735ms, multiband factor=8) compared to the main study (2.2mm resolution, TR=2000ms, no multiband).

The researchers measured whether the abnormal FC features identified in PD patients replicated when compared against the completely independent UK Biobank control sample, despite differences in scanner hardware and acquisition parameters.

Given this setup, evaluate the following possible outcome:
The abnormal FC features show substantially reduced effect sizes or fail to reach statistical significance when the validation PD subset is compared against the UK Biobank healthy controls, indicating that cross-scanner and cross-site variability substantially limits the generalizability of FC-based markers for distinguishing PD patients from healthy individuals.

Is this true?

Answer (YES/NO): NO